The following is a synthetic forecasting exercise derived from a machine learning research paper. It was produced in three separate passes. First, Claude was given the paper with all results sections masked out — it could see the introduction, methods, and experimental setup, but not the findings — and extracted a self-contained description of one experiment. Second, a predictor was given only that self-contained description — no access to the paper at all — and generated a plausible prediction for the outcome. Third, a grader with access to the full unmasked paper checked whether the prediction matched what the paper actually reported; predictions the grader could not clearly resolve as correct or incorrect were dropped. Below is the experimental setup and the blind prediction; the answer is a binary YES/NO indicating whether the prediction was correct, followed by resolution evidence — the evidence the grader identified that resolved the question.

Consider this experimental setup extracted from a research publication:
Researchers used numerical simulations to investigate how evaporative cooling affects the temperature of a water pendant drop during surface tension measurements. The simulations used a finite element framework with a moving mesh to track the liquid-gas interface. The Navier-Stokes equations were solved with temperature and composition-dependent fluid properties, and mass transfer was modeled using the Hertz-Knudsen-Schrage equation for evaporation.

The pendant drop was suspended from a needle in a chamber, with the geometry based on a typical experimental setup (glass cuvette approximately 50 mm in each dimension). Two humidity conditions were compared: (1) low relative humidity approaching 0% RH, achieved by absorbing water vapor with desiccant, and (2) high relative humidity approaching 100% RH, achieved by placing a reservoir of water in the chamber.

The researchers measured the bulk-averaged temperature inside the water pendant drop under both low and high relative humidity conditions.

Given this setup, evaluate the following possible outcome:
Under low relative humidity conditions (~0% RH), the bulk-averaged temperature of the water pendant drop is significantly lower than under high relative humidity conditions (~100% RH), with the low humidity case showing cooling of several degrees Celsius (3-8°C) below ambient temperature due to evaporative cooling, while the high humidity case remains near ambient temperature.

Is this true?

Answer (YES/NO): NO